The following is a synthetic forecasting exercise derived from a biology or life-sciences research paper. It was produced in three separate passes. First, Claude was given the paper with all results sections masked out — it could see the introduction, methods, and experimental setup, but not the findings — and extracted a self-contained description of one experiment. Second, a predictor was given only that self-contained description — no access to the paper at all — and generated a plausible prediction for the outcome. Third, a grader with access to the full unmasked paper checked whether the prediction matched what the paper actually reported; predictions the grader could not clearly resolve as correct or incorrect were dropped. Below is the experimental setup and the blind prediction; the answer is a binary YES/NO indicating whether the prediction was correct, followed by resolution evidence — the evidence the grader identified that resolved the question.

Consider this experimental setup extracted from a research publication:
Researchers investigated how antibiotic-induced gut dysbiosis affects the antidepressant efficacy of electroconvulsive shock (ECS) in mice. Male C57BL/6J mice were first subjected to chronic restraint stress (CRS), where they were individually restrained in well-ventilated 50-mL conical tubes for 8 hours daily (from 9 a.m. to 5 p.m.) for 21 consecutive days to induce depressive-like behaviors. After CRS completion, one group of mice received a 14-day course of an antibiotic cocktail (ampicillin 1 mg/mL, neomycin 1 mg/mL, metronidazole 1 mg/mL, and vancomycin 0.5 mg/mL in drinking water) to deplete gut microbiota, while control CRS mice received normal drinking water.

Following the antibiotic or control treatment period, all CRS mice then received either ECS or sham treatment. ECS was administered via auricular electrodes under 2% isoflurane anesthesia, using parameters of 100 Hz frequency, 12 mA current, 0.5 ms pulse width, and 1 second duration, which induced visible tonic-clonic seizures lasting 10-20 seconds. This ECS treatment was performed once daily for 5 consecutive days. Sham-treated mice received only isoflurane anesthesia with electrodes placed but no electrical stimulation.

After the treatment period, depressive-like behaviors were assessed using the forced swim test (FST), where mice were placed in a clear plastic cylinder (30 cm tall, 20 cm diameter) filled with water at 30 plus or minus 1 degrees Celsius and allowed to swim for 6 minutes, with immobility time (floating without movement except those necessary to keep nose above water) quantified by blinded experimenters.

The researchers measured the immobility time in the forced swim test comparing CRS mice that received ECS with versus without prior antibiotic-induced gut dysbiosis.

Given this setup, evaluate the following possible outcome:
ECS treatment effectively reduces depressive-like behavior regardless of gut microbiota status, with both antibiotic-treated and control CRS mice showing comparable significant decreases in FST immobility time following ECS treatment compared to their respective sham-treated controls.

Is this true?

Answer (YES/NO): NO